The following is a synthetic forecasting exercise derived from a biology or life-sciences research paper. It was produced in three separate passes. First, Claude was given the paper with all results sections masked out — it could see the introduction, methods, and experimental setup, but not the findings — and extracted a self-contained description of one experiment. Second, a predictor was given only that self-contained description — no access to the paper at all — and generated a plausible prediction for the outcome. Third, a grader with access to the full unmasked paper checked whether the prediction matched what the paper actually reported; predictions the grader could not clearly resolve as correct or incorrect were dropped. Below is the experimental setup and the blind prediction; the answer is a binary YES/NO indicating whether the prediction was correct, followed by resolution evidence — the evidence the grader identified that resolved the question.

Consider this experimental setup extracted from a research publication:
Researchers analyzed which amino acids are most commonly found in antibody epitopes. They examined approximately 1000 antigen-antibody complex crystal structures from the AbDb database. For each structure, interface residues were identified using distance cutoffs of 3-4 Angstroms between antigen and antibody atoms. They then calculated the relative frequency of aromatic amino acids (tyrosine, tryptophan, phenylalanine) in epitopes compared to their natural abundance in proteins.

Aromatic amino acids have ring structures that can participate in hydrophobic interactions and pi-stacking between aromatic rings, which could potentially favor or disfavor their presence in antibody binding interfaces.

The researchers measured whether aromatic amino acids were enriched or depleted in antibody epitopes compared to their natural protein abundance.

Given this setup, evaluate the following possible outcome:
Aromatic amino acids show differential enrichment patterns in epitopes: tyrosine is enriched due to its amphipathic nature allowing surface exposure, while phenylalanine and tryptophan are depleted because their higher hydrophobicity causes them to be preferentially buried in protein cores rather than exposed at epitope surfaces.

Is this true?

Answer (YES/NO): NO